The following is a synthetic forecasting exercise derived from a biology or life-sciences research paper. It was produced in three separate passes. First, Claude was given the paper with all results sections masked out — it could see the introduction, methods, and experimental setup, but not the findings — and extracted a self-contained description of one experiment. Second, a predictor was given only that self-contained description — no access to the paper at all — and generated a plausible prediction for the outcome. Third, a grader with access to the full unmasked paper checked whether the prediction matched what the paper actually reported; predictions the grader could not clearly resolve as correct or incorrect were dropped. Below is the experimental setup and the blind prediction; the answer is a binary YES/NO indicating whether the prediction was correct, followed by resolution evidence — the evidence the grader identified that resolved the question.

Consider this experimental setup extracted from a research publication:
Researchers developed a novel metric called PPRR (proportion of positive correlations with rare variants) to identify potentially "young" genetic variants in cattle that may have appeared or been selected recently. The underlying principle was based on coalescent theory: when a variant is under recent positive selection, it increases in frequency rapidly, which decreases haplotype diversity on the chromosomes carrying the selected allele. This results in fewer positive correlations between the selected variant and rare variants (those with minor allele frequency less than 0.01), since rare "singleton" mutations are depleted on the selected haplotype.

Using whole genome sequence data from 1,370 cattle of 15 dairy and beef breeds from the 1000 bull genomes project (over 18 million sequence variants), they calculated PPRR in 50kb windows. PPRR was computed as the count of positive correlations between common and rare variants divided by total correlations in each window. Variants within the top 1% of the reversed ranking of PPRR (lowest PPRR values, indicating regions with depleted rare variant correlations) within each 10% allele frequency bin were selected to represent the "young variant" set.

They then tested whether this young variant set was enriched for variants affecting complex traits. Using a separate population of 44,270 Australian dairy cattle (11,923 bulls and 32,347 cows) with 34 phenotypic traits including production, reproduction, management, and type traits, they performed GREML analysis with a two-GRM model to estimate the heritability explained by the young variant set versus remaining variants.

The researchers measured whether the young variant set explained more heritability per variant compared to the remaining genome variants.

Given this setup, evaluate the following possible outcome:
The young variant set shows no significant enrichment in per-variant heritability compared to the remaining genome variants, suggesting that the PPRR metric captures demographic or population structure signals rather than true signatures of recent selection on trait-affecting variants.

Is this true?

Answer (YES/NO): NO